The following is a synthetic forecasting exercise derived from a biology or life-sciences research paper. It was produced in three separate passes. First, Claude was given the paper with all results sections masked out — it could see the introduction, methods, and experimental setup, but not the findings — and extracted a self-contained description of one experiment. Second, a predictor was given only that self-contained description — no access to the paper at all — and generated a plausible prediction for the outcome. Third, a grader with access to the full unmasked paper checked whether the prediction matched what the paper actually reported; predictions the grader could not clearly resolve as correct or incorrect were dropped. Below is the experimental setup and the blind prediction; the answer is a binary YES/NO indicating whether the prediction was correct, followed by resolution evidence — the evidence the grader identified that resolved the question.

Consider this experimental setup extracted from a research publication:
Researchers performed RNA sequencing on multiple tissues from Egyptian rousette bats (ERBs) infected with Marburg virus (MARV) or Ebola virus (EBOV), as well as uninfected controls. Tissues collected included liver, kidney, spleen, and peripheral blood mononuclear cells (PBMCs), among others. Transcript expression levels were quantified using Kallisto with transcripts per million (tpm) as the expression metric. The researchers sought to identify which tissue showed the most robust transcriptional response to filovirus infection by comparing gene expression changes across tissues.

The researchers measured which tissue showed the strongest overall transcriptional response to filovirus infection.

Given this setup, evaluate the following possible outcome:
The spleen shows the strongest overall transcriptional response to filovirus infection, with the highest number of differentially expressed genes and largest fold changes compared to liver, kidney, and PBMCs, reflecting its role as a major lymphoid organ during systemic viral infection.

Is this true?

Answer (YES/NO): NO